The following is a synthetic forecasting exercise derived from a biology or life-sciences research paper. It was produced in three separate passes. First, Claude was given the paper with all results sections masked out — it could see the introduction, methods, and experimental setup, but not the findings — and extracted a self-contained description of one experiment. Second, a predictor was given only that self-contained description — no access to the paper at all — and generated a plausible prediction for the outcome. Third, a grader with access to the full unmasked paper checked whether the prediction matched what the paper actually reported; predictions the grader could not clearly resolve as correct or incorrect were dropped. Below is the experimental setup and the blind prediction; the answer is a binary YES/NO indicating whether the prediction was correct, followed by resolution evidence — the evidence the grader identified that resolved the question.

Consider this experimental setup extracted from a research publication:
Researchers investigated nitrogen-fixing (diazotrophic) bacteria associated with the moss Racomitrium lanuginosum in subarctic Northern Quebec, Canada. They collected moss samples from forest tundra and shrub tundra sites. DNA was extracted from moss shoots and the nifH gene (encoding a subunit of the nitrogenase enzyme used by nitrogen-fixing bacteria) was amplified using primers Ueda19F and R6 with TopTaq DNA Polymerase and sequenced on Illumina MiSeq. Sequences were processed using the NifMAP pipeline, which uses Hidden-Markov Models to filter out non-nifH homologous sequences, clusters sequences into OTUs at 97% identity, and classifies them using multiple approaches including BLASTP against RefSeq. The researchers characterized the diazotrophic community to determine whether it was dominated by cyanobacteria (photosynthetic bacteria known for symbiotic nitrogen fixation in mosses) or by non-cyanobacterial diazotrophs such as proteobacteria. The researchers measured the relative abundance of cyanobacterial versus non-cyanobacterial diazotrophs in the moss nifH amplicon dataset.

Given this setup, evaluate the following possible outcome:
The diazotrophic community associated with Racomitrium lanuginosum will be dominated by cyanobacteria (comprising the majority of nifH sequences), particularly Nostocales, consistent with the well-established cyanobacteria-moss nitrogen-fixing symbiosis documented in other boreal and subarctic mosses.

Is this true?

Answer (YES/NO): YES